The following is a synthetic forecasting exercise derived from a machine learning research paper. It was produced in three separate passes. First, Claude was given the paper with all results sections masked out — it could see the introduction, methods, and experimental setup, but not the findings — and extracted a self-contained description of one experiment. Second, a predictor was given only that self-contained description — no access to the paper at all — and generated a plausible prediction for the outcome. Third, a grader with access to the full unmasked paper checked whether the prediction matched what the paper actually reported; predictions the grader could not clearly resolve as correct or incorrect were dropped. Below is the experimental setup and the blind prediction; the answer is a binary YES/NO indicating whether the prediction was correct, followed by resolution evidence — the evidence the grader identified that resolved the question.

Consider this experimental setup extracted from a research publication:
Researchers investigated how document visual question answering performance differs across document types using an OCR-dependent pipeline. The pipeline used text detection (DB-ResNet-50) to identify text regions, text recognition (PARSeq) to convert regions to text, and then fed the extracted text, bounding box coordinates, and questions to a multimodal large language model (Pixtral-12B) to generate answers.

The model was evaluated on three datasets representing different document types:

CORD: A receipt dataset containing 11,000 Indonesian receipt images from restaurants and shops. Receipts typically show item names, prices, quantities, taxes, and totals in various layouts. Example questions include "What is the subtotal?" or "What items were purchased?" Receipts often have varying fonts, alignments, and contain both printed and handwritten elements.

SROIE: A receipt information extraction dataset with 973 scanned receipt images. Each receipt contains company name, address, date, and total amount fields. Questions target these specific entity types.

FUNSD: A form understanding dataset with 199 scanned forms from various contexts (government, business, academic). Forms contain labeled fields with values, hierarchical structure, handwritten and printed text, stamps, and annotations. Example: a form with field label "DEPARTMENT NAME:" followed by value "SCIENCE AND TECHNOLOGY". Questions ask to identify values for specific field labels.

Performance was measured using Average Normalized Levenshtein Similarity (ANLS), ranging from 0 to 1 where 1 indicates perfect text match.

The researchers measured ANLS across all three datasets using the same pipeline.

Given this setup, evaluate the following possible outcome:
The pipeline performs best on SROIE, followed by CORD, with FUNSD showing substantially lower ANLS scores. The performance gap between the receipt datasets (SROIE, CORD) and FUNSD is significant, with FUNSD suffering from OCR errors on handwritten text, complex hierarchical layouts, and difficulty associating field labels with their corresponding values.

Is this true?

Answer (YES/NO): NO